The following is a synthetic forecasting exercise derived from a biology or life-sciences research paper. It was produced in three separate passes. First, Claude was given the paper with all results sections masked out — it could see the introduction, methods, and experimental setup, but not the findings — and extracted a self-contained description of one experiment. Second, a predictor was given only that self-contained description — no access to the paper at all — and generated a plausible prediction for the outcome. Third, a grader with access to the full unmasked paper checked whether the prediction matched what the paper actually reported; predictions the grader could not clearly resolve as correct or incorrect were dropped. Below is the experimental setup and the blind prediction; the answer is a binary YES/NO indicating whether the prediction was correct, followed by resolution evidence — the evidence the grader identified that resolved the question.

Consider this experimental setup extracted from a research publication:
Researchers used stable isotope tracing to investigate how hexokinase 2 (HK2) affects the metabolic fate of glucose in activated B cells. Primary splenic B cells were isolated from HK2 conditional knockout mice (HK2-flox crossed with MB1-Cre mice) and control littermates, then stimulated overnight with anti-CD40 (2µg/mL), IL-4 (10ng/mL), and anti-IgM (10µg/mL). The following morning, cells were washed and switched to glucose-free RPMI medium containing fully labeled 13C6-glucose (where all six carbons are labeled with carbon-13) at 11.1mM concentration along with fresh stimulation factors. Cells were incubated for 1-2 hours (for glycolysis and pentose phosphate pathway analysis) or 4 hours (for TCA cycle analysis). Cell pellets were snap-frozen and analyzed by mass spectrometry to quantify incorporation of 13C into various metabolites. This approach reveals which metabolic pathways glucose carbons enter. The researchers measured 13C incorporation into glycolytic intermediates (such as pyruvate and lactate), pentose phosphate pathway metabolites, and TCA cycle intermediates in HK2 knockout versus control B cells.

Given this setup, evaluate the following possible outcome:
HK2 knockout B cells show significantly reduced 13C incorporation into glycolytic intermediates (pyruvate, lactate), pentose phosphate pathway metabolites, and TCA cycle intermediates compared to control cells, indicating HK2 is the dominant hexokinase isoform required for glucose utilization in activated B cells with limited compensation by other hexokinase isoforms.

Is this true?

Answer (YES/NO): NO